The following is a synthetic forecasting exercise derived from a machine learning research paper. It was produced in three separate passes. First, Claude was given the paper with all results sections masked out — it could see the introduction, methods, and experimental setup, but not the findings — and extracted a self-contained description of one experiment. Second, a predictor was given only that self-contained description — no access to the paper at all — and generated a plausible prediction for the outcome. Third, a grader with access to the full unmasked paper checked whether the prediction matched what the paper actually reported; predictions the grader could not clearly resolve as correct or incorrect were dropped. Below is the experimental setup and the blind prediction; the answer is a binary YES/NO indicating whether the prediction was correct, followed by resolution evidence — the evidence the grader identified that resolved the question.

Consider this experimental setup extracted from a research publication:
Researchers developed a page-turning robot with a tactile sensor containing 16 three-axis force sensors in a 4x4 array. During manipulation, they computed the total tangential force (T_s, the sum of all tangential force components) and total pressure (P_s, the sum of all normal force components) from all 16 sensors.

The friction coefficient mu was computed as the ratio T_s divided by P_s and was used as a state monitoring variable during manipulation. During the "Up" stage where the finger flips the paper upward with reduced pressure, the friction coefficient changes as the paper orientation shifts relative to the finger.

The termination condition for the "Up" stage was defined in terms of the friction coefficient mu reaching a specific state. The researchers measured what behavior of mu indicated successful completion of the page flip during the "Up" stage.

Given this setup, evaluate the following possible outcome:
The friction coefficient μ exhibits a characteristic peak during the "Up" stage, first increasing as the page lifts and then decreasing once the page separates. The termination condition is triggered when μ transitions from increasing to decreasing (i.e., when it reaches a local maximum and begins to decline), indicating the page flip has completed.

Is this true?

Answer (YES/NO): NO